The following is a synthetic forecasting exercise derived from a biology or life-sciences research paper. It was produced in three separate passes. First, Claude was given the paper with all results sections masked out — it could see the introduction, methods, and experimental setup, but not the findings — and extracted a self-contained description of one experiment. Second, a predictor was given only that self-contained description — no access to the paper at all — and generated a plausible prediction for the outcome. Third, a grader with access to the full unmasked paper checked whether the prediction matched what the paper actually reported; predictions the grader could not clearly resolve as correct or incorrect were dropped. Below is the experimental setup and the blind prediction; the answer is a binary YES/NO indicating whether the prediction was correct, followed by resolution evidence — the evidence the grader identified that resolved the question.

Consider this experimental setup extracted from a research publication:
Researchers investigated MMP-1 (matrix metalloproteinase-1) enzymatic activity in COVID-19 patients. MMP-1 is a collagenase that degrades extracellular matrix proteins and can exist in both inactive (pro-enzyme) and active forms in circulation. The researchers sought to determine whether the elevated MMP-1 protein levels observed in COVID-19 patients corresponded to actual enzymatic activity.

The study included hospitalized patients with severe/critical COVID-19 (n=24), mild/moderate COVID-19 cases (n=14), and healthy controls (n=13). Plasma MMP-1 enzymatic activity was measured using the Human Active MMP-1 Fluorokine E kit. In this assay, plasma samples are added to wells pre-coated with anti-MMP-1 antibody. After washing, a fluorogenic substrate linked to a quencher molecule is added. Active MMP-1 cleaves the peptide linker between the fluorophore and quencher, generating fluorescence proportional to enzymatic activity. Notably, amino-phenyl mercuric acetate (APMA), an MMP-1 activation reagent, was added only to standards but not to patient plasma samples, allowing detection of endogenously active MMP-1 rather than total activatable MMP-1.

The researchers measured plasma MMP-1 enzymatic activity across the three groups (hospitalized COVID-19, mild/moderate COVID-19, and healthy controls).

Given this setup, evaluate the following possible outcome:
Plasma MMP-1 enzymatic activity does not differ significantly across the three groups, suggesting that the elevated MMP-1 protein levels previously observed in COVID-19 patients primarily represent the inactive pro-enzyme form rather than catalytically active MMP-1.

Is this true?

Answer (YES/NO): NO